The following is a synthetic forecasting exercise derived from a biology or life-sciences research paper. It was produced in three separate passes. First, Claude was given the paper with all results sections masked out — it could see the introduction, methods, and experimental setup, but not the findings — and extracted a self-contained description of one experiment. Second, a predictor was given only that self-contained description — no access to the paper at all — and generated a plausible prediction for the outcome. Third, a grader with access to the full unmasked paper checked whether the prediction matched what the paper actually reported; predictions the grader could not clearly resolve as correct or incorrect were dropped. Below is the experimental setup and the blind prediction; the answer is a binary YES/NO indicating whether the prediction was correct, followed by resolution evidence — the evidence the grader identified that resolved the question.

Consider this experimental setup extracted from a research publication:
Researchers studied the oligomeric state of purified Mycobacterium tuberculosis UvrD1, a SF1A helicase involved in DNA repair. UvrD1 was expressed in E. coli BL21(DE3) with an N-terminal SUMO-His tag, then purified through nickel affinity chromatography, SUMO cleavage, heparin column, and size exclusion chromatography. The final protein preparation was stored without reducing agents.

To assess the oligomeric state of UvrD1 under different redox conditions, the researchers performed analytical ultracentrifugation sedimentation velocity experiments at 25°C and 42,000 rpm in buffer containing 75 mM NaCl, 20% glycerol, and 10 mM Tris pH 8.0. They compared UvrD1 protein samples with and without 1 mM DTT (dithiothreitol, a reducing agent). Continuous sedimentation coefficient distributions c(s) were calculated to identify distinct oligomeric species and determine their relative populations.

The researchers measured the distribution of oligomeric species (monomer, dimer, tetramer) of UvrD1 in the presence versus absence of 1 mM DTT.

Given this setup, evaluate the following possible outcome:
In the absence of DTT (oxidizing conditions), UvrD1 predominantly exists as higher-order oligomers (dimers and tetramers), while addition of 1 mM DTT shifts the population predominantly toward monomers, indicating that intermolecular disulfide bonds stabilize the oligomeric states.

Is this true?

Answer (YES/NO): NO